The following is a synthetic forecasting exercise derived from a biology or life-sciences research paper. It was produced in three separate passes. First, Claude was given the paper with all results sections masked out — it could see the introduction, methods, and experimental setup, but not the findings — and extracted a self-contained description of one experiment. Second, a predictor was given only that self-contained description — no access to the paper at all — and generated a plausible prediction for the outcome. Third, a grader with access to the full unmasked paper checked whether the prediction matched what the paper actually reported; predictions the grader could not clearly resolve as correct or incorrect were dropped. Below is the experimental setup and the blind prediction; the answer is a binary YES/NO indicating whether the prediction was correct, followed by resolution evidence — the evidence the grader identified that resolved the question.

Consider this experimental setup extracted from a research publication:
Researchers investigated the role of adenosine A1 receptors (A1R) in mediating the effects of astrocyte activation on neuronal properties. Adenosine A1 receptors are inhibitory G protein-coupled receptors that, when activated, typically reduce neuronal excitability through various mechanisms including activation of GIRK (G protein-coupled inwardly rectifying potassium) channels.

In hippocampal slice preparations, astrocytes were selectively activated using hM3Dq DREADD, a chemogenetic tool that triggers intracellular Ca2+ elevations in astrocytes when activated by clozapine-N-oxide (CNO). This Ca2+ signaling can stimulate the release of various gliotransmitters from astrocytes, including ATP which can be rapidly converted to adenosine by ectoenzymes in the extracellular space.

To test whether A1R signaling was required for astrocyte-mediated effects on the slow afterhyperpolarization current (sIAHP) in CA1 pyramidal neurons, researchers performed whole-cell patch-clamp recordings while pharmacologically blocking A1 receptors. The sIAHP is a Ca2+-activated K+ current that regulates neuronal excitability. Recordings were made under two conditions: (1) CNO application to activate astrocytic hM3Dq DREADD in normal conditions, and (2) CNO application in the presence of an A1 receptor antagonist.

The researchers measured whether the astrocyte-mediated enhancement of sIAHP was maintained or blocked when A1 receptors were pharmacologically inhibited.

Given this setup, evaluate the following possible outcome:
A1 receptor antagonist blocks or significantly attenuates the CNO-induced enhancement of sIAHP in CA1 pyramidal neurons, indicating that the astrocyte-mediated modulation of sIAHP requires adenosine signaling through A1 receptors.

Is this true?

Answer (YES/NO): YES